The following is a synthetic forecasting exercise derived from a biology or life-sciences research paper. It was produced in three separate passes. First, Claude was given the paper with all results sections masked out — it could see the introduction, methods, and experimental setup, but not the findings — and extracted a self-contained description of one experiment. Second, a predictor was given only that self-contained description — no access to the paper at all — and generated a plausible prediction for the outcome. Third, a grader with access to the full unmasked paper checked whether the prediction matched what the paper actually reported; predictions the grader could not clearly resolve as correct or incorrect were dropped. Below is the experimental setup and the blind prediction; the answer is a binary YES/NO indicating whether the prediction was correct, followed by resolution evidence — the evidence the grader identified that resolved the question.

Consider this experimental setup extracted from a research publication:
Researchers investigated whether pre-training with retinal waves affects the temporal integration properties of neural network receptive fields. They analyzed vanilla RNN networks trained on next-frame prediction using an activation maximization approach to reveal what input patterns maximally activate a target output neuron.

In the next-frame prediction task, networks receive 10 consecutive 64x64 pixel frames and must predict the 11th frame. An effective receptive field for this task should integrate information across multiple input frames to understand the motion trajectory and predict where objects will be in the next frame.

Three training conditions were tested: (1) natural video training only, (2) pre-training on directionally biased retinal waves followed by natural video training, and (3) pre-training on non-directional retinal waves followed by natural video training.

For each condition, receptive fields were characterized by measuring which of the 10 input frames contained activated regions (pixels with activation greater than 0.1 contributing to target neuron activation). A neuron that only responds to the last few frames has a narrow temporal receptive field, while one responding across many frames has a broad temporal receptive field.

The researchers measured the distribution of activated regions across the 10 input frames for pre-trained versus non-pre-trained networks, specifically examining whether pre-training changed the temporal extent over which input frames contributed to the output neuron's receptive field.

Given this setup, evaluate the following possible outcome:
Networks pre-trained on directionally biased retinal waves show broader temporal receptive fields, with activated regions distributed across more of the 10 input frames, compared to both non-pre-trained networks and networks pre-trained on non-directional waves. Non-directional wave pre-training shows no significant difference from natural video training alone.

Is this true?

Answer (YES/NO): NO